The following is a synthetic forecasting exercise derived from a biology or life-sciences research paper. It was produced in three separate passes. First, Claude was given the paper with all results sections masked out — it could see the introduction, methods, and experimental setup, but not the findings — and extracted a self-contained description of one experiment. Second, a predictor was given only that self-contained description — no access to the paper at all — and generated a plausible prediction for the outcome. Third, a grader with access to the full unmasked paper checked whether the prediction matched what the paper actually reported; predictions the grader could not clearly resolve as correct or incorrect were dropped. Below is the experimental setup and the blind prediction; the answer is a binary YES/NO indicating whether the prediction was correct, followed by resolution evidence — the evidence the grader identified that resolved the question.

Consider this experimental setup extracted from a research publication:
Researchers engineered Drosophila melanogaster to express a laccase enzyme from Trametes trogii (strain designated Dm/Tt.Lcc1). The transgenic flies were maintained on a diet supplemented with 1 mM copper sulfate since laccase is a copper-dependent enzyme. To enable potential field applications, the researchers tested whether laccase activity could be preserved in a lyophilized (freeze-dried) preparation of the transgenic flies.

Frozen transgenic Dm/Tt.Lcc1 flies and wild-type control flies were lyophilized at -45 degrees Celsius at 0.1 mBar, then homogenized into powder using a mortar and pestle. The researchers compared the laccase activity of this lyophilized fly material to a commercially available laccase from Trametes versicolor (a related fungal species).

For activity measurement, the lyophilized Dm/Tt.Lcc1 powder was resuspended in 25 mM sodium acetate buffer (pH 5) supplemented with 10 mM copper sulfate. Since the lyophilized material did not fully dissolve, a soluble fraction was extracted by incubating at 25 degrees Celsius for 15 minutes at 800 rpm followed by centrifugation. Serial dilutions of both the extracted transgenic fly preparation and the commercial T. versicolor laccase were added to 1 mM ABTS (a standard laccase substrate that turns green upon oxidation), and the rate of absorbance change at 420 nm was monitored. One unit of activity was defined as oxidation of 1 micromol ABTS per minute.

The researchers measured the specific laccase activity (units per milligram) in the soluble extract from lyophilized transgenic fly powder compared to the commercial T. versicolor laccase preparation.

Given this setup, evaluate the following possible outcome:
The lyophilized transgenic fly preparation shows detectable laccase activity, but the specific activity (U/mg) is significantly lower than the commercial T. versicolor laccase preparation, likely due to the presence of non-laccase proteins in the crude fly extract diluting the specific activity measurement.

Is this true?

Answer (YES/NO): YES